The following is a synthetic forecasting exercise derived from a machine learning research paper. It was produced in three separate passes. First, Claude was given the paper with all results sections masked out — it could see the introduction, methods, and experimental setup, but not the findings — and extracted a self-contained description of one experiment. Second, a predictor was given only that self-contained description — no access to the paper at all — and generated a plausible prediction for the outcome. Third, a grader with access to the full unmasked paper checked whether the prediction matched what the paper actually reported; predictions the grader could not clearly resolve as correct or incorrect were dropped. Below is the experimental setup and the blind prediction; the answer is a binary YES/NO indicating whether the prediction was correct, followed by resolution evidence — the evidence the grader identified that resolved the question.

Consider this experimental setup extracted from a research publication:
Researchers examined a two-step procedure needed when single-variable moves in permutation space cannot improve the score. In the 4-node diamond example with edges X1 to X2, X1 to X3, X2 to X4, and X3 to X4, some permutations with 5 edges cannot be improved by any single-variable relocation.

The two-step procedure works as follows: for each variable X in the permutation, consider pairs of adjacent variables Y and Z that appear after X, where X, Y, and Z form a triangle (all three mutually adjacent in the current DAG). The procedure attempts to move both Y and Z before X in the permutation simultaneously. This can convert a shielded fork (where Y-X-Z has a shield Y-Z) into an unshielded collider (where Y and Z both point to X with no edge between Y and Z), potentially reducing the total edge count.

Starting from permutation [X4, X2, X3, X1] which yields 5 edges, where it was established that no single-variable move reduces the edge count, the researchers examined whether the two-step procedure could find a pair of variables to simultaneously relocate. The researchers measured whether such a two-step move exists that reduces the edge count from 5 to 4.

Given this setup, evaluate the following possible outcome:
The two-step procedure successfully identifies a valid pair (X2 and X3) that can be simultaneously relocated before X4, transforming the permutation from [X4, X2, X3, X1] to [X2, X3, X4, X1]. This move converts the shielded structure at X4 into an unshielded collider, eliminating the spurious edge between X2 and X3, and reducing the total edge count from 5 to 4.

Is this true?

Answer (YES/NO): NO